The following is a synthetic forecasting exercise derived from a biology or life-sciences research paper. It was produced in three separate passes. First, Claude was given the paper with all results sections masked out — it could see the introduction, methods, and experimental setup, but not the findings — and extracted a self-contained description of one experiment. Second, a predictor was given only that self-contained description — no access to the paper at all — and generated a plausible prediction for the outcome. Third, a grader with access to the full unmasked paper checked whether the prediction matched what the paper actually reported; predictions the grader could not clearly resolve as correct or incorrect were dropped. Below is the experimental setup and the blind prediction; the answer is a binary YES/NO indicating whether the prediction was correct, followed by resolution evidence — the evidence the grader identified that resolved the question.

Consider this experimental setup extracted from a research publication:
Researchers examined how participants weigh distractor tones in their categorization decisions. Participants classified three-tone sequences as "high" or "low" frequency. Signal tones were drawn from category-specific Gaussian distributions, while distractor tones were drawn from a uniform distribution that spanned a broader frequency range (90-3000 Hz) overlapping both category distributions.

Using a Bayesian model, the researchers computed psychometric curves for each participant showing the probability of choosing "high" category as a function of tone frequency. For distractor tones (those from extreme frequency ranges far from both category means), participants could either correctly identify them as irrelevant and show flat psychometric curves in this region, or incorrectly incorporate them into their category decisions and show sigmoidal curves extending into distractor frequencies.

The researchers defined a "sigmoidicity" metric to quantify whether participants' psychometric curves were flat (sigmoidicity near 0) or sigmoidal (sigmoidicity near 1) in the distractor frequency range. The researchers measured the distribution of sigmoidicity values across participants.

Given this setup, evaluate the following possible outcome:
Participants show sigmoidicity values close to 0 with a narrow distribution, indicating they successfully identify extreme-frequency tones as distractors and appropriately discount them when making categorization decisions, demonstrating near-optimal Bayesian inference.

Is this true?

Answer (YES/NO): NO